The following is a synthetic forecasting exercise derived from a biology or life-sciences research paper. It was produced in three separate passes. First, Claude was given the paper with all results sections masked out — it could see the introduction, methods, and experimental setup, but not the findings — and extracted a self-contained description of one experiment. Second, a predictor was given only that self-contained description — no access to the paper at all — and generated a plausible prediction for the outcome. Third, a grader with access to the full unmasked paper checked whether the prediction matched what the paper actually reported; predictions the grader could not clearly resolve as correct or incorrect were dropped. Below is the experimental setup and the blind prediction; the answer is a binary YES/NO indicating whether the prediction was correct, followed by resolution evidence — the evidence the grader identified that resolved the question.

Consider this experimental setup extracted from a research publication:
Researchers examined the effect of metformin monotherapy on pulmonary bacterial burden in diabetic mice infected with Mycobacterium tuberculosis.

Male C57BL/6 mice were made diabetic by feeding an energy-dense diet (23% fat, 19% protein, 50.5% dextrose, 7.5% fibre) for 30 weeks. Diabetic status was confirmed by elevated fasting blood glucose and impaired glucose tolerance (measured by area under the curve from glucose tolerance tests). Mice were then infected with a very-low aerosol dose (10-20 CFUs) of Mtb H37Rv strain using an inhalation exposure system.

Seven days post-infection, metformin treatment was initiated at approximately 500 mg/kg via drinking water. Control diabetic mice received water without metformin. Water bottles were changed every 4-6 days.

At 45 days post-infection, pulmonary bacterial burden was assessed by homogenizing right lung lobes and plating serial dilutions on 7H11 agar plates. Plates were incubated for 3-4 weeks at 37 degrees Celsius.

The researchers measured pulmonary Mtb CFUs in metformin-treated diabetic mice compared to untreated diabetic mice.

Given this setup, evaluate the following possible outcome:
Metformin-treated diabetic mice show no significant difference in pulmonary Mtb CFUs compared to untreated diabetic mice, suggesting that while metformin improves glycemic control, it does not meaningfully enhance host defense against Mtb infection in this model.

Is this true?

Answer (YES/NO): NO